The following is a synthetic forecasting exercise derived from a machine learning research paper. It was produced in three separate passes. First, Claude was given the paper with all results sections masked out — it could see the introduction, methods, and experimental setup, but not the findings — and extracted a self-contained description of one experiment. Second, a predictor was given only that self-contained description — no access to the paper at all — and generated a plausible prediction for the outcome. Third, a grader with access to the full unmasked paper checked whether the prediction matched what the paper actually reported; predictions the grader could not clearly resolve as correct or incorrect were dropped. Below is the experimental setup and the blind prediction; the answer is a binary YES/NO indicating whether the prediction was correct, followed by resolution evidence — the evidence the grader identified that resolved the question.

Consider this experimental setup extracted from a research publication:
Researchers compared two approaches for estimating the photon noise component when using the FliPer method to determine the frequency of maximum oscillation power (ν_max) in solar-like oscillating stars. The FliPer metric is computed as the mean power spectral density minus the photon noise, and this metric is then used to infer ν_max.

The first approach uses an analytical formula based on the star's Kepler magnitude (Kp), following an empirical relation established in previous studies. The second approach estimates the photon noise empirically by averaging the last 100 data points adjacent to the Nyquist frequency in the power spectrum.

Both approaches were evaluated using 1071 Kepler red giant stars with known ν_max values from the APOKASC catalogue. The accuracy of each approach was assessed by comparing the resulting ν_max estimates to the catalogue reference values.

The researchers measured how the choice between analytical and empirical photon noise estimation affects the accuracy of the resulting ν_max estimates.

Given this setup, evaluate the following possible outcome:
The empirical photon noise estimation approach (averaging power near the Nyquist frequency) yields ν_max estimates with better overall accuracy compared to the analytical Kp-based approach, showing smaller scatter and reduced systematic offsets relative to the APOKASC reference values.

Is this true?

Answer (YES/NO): NO